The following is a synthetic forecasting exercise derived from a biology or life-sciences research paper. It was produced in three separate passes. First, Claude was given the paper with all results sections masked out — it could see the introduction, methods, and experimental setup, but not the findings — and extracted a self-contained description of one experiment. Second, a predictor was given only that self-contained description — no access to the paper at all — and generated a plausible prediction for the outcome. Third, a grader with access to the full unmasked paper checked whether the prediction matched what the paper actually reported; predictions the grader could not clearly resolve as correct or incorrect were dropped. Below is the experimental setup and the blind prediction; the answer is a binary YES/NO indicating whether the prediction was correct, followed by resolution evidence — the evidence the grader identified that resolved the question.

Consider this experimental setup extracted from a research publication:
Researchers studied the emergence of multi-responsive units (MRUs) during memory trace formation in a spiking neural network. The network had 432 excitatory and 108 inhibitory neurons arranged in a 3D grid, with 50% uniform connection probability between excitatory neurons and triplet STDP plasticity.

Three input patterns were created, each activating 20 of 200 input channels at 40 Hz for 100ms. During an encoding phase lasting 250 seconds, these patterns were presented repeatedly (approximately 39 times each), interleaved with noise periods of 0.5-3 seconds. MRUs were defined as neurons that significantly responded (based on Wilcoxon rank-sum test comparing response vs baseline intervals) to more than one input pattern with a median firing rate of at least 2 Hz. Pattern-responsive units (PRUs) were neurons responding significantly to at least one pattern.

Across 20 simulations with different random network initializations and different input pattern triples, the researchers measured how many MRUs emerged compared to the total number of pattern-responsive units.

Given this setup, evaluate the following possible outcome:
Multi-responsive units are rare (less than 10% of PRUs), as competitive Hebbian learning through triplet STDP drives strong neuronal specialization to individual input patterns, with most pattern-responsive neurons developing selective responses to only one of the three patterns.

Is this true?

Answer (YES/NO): YES